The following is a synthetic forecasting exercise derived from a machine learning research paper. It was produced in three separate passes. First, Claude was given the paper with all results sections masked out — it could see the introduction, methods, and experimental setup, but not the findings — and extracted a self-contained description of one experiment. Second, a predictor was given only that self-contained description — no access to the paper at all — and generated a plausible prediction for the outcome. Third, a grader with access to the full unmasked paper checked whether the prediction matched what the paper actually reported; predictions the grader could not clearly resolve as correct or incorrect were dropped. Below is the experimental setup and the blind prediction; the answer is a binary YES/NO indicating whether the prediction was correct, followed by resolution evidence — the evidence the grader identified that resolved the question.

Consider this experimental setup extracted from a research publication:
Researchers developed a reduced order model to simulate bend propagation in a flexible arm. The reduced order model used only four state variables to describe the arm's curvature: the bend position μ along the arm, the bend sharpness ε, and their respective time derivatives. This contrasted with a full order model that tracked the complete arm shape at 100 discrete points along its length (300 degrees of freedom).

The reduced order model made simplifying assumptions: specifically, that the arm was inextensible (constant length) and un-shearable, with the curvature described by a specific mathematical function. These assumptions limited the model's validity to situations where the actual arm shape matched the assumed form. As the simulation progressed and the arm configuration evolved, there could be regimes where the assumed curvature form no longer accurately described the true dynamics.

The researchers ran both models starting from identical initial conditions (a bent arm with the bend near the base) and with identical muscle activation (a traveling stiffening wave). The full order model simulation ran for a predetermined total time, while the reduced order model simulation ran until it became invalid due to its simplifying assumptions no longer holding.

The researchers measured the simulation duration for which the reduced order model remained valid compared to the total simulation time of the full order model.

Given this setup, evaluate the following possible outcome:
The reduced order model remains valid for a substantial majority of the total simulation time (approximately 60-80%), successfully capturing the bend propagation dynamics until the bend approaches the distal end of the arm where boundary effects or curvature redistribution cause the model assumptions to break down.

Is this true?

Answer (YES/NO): NO